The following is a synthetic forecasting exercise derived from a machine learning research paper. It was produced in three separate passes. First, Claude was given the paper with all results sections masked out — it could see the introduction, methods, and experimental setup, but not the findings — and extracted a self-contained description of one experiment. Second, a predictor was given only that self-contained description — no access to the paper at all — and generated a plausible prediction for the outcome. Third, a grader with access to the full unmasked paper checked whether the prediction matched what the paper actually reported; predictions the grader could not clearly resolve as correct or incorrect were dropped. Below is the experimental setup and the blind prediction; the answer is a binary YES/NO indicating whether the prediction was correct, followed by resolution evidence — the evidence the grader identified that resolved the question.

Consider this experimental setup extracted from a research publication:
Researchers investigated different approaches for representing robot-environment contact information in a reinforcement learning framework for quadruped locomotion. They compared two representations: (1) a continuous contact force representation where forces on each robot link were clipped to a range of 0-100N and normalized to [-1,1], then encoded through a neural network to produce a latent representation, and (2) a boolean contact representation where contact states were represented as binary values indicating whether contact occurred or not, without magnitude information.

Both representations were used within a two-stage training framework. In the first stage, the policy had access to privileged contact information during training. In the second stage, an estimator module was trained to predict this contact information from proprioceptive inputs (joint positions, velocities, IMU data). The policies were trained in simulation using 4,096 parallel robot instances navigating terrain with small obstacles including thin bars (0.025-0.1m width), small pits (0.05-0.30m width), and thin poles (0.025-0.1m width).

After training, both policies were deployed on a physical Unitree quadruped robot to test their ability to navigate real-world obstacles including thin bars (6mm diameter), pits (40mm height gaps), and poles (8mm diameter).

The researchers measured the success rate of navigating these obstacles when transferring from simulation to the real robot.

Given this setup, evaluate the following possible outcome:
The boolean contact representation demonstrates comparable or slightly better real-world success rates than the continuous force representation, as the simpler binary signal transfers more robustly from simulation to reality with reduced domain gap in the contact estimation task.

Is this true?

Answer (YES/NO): NO